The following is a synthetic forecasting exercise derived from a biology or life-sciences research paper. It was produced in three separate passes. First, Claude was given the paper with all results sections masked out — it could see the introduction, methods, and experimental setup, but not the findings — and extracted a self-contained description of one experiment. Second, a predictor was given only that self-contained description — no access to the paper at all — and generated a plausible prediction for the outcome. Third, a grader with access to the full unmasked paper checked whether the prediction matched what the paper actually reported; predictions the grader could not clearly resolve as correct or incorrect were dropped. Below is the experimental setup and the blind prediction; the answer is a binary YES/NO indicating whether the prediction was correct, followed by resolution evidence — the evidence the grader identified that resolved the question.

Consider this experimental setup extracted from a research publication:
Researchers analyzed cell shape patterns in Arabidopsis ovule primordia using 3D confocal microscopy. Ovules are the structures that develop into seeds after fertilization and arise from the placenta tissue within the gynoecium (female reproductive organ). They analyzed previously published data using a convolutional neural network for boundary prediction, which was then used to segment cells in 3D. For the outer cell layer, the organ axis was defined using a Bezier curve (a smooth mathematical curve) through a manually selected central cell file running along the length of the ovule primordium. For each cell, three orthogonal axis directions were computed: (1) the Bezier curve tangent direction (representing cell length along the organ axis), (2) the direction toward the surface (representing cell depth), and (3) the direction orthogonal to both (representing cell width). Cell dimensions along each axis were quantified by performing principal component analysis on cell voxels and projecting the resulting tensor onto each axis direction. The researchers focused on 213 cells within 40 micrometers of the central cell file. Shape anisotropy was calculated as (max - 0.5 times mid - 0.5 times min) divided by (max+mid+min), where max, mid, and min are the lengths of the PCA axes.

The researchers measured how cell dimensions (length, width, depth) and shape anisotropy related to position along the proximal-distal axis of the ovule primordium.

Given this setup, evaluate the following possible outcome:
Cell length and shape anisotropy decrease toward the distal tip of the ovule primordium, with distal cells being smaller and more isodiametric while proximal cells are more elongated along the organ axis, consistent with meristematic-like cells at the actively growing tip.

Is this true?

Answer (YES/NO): NO